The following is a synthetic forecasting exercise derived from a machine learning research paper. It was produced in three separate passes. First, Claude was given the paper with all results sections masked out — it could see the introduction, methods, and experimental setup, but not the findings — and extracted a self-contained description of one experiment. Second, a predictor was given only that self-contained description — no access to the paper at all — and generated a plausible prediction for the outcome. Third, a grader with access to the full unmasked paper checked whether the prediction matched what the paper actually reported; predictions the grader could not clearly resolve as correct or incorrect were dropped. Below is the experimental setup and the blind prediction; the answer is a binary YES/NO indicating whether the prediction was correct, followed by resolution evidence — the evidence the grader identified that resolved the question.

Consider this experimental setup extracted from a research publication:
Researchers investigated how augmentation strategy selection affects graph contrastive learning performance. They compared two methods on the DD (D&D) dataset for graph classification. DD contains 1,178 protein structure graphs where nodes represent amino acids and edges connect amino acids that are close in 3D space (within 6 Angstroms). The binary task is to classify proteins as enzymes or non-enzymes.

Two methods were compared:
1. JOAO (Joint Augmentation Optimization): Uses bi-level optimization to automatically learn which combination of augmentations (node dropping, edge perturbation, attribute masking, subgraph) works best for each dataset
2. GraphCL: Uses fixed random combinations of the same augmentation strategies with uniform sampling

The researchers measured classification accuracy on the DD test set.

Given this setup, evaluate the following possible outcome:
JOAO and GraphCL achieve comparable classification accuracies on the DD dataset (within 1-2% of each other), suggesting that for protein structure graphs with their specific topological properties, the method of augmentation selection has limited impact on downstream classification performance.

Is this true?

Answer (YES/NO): YES